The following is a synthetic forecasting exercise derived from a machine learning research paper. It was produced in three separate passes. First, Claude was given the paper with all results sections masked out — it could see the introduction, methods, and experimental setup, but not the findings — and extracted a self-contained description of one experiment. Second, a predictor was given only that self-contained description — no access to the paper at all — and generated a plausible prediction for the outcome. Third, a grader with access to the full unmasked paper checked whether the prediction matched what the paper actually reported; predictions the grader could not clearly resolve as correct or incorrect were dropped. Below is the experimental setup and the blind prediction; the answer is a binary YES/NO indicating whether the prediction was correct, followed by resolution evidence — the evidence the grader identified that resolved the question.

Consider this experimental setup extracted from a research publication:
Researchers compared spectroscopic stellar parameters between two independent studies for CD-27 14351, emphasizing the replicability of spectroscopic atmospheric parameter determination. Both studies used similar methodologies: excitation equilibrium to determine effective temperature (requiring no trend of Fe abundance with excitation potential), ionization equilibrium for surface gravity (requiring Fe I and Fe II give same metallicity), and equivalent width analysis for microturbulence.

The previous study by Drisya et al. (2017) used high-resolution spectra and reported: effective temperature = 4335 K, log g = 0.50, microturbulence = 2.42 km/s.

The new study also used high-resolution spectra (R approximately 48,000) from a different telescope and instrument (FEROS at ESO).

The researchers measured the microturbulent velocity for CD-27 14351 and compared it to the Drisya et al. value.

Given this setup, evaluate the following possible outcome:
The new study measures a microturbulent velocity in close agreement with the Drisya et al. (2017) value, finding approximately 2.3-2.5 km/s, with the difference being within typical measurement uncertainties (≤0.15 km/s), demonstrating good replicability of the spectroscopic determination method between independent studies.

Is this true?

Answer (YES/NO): NO